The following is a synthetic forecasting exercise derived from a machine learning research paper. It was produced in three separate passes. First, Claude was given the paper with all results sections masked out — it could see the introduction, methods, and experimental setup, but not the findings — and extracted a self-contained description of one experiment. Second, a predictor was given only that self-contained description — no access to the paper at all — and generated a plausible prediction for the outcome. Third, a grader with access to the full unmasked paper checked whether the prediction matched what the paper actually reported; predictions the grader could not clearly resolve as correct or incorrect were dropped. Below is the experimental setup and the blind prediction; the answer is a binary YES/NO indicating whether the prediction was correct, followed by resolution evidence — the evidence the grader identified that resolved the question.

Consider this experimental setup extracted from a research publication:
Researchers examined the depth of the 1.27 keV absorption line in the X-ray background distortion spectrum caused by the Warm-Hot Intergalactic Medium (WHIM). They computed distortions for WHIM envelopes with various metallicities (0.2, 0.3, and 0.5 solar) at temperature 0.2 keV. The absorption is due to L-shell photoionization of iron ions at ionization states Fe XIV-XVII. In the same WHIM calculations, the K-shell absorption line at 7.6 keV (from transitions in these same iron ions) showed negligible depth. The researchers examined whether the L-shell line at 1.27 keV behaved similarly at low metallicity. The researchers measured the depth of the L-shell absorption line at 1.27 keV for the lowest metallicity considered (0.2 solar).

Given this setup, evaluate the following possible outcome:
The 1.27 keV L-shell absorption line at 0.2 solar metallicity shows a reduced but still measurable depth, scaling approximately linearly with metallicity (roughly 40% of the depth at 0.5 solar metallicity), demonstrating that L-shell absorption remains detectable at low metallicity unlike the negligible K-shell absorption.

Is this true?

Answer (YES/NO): NO